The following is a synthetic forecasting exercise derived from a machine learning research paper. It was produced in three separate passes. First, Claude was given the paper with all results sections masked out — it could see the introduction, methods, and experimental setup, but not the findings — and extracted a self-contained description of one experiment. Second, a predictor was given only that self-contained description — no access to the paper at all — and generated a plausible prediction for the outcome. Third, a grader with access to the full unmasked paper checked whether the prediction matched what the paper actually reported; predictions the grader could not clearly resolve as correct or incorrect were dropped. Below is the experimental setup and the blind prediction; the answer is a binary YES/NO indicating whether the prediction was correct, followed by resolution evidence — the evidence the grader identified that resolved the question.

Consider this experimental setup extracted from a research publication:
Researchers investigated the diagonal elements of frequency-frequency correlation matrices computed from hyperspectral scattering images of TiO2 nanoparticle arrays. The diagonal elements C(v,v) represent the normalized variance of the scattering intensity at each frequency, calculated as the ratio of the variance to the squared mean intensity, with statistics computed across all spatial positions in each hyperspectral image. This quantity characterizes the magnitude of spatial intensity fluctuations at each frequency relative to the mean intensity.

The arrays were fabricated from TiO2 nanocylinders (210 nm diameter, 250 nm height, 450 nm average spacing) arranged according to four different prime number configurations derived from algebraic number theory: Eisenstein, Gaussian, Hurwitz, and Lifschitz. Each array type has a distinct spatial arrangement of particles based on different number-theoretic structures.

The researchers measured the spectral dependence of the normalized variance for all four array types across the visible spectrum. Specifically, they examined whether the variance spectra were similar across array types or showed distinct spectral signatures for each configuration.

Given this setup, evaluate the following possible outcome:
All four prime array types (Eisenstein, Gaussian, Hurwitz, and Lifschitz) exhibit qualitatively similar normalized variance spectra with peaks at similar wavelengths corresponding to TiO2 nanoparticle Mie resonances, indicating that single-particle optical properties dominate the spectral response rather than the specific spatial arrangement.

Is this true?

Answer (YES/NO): NO